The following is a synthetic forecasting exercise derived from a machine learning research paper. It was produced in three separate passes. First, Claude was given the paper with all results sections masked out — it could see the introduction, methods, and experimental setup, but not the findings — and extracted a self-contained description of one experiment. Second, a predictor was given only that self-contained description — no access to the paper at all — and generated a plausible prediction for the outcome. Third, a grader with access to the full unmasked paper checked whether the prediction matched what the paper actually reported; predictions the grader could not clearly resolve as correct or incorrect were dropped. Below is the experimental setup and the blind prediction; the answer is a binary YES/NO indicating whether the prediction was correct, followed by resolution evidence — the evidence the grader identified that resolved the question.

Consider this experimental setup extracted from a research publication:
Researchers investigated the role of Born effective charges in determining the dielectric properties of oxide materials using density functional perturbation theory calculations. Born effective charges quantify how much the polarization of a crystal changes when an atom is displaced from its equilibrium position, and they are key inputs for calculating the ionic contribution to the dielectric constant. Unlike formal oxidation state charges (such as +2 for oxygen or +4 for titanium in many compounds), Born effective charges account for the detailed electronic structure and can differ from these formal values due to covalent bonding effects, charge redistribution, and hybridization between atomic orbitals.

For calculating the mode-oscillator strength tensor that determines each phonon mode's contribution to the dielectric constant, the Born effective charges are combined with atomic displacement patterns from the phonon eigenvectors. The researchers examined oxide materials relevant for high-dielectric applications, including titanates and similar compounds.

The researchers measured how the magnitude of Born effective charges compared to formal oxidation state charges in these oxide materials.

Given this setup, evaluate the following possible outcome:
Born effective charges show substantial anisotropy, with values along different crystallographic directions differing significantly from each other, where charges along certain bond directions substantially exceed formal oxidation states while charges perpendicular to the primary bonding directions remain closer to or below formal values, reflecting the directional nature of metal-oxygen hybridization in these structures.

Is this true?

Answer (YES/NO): YES